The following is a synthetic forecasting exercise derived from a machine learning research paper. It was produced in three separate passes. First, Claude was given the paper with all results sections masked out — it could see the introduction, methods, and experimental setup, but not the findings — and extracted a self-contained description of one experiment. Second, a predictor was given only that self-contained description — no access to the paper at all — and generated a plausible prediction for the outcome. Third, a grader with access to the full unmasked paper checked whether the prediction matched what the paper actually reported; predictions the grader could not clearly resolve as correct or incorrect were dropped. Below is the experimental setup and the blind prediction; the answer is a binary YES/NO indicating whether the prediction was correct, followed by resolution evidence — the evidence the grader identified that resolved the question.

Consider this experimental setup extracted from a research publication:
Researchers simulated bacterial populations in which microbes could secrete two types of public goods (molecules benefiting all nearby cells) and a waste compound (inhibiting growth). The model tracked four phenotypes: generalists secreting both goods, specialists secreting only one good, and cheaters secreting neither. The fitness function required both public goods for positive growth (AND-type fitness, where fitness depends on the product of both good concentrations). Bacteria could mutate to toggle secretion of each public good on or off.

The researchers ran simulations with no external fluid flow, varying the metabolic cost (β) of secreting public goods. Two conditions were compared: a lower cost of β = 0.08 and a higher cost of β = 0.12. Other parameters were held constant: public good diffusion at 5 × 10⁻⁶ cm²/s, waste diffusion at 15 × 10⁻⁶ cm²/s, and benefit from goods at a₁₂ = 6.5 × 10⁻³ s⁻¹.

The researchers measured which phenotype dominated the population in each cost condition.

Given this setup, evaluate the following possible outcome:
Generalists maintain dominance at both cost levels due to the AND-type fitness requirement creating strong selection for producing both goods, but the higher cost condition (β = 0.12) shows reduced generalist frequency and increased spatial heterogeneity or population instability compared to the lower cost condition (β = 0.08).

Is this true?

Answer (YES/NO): NO